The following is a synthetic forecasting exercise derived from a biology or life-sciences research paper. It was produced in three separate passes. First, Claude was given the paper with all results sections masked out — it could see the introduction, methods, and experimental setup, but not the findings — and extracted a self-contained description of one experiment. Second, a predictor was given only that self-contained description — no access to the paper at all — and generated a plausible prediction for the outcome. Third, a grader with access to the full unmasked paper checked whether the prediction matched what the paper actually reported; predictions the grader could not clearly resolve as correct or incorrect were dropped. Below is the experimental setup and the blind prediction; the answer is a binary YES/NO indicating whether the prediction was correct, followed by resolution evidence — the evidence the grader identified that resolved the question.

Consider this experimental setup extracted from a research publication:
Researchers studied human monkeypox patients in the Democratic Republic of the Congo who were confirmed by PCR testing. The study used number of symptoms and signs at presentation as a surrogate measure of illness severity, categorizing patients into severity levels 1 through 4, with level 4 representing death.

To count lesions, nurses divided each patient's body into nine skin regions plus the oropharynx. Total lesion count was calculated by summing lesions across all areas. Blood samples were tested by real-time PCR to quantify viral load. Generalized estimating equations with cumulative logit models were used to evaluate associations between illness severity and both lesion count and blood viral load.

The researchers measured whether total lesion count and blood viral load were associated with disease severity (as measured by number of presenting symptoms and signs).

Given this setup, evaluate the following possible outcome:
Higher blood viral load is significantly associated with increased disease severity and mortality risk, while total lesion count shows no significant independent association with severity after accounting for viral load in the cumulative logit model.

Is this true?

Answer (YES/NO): NO